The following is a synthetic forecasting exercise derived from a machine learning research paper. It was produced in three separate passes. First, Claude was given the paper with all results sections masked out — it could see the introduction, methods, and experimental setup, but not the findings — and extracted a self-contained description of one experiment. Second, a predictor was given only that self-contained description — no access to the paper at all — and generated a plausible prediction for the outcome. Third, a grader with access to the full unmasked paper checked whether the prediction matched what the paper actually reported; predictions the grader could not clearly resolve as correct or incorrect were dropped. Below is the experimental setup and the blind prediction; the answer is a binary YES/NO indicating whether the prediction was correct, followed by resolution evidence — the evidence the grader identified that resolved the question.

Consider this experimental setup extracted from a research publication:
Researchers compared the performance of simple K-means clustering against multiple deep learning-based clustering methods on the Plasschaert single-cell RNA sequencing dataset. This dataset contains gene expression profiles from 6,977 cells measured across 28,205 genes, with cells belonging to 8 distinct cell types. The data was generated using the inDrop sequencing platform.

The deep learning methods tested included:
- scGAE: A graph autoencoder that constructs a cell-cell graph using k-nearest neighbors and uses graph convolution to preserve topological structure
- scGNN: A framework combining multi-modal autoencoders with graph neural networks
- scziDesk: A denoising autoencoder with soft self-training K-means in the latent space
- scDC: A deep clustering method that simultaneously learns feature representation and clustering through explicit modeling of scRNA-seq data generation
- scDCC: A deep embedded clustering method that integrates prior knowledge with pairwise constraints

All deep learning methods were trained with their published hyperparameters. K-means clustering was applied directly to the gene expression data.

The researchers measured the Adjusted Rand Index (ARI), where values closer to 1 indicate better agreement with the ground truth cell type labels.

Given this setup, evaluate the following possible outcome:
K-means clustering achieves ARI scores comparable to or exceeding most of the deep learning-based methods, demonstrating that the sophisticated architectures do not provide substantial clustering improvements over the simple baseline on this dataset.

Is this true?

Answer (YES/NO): YES